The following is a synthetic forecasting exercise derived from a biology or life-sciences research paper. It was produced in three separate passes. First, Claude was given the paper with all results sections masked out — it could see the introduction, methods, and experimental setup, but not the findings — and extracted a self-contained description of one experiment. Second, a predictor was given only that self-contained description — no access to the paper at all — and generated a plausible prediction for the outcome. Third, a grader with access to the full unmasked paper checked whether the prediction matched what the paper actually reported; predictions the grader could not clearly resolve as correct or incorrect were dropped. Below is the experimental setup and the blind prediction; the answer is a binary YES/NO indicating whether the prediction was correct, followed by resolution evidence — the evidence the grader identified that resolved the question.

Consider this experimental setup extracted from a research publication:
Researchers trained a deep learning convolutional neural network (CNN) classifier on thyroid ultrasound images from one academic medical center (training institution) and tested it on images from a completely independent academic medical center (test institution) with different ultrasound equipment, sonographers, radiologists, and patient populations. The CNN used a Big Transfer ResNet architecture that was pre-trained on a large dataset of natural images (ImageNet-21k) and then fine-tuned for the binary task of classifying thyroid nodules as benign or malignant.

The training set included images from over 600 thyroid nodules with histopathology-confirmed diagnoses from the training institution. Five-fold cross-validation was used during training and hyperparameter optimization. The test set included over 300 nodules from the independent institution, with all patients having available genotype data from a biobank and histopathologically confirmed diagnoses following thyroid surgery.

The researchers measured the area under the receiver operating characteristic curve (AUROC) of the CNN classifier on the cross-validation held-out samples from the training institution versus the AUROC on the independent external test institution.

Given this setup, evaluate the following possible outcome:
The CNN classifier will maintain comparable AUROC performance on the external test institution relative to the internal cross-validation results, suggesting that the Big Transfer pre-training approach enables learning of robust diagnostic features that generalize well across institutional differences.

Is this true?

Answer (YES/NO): NO